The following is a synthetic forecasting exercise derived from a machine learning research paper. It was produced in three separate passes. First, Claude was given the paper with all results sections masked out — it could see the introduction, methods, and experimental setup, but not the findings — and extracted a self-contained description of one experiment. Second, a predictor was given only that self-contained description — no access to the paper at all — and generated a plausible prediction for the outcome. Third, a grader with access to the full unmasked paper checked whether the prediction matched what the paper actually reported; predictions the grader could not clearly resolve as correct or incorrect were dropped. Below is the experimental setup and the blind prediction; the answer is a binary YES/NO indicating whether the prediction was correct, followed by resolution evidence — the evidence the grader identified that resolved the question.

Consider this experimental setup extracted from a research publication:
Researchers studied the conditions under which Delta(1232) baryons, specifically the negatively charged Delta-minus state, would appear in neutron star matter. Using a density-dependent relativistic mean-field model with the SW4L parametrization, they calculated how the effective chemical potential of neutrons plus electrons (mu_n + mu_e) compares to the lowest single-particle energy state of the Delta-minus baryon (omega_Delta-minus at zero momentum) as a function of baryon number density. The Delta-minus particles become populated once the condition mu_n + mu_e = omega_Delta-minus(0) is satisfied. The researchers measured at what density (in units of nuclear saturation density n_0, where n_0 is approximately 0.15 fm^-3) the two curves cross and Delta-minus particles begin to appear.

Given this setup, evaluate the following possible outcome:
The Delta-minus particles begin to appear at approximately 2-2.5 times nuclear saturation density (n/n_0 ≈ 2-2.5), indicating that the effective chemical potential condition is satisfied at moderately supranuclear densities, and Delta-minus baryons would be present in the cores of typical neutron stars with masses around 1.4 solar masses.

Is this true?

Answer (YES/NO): YES